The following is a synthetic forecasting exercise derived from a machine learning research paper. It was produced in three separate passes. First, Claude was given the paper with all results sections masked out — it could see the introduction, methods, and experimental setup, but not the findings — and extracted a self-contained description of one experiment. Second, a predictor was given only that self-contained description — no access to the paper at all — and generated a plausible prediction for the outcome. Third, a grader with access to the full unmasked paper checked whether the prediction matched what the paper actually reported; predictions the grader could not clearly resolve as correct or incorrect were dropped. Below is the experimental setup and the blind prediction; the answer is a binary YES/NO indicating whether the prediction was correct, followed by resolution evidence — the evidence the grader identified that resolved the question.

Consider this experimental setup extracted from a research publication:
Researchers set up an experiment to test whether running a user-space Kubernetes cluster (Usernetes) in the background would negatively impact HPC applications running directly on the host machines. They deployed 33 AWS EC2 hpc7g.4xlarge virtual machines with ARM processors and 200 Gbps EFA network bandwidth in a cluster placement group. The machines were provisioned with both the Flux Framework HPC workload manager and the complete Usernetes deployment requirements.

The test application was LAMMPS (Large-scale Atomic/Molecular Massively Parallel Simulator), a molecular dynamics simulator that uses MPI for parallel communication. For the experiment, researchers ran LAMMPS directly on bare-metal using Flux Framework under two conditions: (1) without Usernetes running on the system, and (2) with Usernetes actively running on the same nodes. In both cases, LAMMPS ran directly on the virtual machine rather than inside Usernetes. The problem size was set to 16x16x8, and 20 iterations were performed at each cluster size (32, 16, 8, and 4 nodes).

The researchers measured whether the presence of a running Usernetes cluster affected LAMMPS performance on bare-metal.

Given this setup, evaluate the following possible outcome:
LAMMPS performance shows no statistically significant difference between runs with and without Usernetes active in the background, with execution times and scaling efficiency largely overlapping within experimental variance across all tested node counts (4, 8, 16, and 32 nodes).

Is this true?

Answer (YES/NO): YES